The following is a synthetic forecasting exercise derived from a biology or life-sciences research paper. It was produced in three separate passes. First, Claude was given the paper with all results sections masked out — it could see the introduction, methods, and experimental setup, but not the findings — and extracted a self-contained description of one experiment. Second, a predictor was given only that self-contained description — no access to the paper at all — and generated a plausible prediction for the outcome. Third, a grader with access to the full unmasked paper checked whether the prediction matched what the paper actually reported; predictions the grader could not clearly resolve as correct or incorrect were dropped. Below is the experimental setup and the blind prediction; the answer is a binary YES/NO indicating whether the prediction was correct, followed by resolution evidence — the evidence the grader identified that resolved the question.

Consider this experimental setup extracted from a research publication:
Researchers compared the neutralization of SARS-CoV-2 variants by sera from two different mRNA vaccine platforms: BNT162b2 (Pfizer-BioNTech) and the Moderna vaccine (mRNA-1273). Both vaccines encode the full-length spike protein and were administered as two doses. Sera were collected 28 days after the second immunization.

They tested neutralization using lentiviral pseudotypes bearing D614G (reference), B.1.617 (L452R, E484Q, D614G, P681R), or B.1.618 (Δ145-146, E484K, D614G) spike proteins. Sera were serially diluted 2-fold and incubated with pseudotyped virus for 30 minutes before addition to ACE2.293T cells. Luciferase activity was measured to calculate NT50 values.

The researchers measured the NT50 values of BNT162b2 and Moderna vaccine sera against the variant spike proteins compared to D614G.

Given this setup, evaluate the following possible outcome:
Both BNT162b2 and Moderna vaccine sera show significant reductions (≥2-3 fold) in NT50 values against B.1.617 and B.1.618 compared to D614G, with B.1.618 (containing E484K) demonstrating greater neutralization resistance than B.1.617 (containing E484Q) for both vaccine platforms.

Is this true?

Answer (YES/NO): NO